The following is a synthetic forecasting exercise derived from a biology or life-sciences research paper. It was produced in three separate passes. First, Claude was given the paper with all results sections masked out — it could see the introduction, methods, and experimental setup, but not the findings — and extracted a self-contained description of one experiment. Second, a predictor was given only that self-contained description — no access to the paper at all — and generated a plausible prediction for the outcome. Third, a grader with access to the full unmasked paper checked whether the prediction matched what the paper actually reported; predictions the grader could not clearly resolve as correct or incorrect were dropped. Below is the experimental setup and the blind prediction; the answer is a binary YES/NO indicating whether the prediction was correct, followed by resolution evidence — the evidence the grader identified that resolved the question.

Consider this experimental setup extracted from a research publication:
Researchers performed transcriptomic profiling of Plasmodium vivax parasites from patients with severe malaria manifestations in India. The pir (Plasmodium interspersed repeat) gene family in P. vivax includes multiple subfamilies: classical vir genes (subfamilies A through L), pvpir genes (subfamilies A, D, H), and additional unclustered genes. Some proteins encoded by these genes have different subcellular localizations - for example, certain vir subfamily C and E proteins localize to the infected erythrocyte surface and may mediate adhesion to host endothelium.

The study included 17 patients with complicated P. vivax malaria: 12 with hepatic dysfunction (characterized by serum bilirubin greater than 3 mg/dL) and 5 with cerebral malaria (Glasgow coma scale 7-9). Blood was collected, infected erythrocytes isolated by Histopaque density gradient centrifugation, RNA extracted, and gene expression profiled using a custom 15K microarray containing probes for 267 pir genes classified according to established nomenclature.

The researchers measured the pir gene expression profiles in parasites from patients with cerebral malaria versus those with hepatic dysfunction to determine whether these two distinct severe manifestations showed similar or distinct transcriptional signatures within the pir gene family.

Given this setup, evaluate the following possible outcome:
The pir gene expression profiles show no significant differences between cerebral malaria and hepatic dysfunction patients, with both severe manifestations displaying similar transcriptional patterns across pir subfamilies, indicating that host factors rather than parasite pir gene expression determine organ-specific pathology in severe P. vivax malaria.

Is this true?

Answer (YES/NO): NO